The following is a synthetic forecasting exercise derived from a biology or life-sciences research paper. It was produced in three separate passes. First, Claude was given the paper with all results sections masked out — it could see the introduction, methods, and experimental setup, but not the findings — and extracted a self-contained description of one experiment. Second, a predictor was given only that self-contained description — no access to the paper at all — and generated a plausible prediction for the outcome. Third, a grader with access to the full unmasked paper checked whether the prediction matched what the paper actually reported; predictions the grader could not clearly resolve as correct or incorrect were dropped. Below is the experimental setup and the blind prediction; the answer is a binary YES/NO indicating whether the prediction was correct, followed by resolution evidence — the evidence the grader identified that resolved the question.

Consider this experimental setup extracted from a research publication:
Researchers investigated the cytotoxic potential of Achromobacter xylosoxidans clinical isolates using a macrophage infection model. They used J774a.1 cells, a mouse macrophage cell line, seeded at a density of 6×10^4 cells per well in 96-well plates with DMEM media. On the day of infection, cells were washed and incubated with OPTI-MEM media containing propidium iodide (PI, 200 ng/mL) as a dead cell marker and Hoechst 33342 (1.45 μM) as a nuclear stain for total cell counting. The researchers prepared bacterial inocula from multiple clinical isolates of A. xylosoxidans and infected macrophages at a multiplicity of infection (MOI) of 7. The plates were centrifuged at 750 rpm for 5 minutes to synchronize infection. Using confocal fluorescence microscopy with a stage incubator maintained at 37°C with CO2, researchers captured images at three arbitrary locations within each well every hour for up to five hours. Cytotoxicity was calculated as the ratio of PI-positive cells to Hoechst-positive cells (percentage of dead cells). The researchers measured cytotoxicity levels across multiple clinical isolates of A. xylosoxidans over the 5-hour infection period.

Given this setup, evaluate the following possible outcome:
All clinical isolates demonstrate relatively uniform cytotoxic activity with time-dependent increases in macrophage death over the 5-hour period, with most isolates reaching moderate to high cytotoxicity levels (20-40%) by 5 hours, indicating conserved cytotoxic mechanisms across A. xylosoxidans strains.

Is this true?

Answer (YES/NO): NO